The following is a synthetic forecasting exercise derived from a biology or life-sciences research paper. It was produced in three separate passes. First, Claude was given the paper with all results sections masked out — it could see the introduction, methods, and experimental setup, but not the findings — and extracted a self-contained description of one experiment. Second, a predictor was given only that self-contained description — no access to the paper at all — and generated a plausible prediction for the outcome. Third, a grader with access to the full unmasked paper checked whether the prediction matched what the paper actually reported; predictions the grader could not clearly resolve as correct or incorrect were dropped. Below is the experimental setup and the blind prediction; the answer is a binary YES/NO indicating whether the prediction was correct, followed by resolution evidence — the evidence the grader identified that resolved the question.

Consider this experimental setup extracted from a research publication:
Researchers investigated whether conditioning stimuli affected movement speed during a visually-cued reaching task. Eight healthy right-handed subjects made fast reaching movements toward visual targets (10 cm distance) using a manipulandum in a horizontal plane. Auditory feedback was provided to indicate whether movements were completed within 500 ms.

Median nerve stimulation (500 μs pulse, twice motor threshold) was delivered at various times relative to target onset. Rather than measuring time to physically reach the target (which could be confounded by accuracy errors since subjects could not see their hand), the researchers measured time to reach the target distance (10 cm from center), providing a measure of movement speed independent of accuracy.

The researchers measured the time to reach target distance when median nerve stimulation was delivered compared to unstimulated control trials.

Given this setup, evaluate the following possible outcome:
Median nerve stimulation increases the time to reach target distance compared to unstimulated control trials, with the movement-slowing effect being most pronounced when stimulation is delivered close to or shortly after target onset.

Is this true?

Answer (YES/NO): NO